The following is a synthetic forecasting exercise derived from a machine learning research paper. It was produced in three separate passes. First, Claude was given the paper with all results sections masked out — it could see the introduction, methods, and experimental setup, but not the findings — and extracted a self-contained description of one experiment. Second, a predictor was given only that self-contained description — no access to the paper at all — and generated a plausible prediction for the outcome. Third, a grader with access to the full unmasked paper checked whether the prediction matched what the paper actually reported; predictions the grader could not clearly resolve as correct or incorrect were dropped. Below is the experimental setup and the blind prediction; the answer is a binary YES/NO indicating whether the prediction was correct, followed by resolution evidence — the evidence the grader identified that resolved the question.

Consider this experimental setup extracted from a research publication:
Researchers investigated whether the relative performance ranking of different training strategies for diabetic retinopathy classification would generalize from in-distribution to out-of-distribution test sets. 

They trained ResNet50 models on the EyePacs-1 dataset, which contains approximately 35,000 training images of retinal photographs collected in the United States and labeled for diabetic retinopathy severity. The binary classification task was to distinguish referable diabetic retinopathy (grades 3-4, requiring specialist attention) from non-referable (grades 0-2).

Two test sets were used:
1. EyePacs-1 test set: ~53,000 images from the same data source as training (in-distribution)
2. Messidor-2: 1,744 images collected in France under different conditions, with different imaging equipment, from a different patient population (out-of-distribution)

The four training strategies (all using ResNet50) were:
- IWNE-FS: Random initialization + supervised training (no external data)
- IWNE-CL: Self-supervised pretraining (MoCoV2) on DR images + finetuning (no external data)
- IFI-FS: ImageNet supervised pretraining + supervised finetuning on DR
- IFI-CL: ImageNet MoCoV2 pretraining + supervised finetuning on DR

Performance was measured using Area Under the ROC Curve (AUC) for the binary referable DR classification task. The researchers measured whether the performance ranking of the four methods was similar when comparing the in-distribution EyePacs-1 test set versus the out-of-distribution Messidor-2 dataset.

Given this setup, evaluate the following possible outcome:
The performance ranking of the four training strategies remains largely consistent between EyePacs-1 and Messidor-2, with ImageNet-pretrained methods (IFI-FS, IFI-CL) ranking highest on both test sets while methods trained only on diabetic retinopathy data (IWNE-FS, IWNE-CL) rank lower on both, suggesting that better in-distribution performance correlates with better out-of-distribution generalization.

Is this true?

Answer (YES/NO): YES